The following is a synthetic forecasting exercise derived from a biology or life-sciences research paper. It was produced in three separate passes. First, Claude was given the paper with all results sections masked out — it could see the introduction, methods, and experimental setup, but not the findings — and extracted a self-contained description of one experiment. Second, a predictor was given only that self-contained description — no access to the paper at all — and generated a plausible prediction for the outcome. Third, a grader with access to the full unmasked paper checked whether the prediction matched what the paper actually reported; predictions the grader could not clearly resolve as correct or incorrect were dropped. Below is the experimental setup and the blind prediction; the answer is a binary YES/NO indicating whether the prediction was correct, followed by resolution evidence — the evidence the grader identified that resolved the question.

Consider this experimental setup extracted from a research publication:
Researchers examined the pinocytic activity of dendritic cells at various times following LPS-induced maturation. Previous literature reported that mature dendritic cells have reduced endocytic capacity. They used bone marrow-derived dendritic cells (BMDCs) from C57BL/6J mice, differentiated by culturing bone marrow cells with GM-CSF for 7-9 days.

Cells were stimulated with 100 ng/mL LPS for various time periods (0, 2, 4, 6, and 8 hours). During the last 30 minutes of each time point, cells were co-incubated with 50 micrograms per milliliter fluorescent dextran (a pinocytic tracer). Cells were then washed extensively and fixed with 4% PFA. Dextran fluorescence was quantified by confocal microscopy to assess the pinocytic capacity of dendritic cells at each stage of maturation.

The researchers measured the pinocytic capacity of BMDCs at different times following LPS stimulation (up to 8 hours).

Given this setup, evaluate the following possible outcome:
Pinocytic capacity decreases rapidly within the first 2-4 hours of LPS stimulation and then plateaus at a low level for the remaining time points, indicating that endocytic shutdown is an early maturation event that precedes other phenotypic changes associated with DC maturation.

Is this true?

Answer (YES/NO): NO